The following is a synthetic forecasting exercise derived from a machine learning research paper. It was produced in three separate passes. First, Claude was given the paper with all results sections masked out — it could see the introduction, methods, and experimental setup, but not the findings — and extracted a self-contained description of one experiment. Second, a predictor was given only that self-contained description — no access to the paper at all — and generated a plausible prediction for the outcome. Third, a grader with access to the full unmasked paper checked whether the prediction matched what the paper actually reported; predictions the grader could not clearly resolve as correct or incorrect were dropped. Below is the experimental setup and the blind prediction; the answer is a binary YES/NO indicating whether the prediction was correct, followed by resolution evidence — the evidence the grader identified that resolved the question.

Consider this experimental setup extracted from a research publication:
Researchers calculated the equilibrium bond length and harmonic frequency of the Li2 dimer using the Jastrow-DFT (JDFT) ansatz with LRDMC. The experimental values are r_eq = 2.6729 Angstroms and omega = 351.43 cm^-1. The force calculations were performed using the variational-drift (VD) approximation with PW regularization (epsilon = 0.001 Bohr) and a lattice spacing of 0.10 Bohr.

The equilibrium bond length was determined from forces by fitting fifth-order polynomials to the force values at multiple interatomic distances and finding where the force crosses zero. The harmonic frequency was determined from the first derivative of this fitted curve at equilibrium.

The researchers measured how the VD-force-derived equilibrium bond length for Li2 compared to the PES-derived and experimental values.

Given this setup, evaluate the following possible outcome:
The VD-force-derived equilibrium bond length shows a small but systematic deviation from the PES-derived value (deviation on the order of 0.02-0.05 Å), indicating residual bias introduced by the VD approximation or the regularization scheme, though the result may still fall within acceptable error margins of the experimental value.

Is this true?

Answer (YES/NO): NO